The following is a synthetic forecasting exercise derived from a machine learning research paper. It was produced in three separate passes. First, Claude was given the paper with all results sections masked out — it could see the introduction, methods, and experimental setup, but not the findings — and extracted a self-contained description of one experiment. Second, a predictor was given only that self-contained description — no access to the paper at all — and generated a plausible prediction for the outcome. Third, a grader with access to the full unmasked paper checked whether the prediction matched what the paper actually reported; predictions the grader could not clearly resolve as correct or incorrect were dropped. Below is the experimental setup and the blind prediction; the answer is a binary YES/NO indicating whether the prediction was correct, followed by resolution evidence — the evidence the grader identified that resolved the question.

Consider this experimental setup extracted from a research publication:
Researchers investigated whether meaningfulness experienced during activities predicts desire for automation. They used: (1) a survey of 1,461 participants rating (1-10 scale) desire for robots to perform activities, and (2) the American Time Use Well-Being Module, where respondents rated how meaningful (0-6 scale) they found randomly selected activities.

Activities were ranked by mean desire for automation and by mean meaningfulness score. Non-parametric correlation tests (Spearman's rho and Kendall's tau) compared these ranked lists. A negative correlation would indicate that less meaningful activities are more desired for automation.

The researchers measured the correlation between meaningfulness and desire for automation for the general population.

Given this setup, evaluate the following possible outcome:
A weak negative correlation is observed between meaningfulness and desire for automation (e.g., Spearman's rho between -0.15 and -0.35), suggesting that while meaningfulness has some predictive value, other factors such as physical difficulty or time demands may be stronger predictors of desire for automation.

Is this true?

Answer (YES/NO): NO